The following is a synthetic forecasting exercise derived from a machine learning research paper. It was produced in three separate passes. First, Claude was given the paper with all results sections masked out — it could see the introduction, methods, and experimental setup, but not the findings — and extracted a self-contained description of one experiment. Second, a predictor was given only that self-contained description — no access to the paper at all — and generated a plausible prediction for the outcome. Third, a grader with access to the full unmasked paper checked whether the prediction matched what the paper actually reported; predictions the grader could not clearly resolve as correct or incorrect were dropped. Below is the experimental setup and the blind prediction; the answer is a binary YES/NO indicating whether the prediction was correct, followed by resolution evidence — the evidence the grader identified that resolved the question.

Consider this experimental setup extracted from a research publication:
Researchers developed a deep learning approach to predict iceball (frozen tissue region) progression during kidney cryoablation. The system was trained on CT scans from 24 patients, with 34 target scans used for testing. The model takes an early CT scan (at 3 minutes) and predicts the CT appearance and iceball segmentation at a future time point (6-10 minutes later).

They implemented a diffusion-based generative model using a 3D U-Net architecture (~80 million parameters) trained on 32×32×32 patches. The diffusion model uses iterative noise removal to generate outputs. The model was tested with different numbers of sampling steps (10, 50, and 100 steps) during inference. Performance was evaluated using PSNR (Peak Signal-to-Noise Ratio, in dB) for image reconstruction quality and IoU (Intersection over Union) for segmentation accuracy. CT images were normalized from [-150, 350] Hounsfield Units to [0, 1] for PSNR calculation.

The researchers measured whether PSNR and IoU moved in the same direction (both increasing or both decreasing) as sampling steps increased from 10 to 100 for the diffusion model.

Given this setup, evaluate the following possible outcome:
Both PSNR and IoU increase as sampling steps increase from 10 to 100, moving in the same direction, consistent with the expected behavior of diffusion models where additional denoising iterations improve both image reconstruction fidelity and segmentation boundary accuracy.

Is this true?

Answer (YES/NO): NO